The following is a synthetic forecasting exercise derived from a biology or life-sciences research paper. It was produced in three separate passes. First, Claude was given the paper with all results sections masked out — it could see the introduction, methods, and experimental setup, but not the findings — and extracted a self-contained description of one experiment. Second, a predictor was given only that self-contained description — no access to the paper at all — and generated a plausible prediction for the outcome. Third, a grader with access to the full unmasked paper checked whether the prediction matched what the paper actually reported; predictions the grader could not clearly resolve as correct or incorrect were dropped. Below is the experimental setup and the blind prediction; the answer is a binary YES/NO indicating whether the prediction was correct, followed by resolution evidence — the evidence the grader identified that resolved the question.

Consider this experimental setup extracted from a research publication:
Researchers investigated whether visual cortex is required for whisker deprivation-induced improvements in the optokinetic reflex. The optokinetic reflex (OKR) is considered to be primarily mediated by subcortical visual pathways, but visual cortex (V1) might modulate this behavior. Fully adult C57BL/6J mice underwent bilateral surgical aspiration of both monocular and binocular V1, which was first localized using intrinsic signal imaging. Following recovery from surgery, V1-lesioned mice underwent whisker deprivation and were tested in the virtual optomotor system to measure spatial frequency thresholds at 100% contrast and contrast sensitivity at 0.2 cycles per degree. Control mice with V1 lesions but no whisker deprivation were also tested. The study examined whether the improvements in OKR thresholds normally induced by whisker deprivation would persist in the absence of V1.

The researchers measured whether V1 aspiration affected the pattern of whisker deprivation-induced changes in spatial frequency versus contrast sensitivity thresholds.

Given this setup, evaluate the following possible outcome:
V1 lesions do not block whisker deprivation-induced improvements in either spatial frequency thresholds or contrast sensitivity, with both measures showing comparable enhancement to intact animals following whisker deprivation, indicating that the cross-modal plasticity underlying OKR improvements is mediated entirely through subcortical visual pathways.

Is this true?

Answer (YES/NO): NO